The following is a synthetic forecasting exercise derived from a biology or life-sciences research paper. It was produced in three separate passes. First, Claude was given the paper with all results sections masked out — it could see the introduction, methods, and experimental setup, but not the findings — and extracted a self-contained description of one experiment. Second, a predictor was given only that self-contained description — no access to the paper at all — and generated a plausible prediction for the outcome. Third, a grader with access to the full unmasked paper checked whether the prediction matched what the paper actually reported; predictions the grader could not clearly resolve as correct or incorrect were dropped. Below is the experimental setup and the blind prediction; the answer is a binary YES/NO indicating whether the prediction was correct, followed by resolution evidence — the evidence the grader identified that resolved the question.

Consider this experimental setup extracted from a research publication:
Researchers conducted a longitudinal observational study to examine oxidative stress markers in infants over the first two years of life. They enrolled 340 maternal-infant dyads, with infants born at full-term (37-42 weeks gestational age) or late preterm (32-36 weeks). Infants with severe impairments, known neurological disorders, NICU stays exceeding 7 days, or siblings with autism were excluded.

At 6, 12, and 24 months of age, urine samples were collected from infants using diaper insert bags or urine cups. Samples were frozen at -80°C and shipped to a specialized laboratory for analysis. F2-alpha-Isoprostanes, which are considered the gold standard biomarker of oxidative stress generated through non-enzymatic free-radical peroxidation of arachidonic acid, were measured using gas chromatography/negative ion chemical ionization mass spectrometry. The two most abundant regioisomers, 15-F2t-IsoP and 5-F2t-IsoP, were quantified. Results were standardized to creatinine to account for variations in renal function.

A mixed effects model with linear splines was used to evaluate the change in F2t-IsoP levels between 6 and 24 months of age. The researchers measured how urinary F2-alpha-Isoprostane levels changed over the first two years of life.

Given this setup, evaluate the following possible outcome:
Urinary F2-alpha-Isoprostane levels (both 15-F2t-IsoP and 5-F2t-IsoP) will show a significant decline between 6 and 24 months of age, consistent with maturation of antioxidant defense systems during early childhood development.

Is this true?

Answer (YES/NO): YES